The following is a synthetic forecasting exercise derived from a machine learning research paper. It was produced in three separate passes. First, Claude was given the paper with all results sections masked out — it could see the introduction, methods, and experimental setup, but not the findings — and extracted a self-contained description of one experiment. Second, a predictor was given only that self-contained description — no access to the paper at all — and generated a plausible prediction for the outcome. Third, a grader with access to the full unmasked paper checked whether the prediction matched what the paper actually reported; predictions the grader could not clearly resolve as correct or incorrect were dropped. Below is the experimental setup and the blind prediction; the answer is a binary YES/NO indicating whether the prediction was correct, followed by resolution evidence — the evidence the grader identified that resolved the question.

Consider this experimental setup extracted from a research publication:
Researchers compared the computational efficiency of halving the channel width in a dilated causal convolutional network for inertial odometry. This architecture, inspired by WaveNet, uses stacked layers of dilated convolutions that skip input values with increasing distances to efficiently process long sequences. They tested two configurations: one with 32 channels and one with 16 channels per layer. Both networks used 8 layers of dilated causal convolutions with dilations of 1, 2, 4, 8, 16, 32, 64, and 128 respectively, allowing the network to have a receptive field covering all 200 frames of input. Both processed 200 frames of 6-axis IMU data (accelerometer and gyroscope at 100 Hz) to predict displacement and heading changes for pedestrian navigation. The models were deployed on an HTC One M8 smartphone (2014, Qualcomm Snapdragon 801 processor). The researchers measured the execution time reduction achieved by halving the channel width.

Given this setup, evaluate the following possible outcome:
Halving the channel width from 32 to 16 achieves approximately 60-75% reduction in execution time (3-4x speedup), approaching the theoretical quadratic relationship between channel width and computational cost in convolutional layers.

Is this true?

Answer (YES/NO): NO